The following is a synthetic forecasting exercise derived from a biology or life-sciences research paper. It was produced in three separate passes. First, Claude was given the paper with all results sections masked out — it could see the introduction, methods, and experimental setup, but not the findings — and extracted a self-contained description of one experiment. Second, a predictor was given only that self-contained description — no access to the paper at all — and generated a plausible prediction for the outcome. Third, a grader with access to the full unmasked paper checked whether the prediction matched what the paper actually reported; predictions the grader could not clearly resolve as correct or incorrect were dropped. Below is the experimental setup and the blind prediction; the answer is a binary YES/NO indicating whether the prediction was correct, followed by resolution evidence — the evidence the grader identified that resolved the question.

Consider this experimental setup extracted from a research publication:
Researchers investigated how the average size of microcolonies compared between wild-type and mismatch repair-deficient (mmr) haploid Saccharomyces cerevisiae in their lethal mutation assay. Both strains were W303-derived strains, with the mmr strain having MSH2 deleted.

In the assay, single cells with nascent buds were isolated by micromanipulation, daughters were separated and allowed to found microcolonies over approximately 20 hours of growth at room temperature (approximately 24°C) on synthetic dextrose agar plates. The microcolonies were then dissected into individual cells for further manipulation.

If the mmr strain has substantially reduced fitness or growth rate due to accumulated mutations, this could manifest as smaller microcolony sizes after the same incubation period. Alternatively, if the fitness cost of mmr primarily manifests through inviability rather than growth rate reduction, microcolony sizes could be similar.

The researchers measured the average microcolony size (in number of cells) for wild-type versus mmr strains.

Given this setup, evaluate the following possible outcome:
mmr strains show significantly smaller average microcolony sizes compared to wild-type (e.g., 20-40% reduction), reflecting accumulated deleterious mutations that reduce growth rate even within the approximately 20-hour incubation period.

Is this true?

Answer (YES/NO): NO